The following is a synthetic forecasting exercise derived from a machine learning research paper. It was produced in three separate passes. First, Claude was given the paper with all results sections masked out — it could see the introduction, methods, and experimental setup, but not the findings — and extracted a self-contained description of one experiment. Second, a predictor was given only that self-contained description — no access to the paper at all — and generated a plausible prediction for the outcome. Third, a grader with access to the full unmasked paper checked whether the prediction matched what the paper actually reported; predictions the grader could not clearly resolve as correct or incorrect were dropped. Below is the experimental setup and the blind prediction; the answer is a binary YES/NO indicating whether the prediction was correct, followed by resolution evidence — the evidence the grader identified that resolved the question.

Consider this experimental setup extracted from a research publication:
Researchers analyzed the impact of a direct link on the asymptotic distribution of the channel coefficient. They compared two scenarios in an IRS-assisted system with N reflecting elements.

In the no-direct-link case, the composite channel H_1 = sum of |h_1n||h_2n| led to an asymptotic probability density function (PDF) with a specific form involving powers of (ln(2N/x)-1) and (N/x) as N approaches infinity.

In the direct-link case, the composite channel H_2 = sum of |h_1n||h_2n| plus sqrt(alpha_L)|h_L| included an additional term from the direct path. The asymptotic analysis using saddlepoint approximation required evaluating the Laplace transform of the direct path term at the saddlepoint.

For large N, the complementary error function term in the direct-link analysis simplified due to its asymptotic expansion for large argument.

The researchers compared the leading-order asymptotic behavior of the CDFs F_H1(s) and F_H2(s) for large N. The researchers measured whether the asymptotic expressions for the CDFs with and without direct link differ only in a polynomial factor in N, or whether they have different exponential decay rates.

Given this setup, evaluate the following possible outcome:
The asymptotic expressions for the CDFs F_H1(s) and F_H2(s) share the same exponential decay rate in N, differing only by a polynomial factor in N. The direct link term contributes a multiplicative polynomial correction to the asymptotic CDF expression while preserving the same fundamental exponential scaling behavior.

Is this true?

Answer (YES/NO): YES